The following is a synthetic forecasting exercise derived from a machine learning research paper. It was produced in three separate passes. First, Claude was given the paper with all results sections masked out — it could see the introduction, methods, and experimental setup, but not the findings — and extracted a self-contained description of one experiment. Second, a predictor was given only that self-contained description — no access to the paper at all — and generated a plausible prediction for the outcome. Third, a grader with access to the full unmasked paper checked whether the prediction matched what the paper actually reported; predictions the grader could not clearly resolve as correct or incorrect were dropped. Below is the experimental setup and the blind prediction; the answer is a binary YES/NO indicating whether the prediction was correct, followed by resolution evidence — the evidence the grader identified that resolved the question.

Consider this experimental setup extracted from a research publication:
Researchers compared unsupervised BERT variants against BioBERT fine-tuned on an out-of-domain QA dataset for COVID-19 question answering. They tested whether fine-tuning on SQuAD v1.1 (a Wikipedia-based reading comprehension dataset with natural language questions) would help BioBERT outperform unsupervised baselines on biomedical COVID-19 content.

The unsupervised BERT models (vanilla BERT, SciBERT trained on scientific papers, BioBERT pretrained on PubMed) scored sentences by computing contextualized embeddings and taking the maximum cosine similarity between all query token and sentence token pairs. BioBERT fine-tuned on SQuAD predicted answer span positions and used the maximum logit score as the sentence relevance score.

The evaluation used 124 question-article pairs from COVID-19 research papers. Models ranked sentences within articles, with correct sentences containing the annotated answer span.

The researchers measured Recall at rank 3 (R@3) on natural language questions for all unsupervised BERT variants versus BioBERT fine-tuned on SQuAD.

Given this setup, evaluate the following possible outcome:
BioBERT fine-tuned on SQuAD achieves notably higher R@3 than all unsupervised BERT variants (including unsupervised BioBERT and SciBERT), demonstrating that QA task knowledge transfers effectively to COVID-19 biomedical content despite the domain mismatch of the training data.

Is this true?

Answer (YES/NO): YES